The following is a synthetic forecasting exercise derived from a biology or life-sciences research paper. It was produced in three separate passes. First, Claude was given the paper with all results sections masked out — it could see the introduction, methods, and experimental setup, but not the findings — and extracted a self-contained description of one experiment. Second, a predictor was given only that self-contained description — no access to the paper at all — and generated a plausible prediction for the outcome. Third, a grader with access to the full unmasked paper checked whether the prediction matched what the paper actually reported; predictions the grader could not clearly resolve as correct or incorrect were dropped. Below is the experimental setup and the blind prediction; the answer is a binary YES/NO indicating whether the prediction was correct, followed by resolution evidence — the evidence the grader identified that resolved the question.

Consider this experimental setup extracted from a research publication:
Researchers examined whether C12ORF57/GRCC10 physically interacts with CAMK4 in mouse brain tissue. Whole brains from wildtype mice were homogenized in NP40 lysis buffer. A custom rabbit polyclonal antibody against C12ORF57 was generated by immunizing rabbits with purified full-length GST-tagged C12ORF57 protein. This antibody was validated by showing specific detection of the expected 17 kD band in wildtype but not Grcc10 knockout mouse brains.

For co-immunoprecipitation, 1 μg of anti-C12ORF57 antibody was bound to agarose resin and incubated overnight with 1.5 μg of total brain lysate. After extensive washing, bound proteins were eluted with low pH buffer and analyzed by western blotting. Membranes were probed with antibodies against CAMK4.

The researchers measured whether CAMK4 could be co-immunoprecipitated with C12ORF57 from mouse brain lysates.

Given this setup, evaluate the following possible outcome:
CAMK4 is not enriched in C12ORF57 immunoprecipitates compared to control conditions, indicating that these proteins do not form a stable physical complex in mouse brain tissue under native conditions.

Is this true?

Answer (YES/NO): NO